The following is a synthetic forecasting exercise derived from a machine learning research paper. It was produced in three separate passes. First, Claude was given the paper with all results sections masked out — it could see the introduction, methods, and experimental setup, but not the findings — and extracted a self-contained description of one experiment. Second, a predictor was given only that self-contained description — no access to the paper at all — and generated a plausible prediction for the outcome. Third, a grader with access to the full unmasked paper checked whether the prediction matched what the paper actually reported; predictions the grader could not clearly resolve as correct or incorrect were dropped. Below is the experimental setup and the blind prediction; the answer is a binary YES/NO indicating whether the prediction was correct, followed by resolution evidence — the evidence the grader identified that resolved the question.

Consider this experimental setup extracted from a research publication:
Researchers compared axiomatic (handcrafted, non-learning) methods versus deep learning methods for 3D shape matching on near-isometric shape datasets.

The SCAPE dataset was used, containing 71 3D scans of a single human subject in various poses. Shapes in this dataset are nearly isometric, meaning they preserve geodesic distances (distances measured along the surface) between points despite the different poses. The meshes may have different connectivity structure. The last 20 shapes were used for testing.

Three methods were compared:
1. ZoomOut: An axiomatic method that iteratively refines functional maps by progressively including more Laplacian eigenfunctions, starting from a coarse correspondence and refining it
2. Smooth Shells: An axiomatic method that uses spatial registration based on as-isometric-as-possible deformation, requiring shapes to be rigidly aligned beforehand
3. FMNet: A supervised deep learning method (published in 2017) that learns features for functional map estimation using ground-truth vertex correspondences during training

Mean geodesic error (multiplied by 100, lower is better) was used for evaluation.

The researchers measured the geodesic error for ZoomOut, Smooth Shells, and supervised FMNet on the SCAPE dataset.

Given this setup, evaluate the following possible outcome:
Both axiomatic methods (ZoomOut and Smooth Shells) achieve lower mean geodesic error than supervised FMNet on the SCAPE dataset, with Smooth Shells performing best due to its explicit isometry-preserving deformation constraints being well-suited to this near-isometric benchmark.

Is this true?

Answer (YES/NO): YES